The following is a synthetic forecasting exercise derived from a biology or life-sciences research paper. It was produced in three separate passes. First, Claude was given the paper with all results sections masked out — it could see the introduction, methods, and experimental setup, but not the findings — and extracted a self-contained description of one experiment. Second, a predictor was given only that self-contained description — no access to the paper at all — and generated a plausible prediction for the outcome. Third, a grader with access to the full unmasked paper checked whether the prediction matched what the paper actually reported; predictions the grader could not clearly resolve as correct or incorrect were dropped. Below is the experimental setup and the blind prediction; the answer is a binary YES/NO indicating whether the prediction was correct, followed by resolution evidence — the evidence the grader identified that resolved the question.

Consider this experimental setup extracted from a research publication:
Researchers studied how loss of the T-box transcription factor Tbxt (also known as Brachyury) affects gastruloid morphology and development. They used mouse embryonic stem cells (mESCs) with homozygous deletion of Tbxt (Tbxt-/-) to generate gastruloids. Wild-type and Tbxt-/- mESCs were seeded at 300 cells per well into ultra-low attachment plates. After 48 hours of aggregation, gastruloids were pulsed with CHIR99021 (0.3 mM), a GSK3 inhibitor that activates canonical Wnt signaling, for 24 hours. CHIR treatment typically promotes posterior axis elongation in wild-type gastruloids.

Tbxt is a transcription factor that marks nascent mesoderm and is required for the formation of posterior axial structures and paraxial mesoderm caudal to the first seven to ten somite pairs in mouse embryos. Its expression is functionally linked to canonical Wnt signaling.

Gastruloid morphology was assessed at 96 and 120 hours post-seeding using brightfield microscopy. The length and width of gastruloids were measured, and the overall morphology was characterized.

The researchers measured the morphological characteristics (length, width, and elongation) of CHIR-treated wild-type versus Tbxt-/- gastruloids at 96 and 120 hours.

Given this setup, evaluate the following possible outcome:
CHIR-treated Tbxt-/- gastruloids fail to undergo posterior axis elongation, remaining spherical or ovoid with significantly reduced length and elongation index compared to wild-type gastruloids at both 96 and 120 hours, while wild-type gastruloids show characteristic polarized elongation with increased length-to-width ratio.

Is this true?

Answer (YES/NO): YES